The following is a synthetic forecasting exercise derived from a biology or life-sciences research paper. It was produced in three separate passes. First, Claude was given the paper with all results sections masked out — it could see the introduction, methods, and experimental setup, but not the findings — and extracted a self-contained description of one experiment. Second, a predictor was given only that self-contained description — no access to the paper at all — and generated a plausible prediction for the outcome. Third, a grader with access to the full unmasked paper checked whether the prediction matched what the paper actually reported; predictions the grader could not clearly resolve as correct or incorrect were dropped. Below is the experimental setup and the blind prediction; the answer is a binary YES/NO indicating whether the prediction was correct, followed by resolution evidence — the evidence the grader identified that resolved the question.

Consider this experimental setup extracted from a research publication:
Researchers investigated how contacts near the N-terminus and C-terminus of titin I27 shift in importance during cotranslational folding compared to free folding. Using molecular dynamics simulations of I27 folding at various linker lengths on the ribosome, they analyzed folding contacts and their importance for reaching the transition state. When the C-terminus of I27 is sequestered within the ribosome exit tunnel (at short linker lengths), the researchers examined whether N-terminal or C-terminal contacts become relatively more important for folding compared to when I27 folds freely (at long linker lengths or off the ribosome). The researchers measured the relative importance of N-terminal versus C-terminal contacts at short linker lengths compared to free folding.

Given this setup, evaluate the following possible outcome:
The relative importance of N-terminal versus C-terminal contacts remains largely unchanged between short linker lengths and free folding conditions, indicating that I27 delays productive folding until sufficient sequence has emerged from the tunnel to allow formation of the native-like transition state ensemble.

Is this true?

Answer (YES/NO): NO